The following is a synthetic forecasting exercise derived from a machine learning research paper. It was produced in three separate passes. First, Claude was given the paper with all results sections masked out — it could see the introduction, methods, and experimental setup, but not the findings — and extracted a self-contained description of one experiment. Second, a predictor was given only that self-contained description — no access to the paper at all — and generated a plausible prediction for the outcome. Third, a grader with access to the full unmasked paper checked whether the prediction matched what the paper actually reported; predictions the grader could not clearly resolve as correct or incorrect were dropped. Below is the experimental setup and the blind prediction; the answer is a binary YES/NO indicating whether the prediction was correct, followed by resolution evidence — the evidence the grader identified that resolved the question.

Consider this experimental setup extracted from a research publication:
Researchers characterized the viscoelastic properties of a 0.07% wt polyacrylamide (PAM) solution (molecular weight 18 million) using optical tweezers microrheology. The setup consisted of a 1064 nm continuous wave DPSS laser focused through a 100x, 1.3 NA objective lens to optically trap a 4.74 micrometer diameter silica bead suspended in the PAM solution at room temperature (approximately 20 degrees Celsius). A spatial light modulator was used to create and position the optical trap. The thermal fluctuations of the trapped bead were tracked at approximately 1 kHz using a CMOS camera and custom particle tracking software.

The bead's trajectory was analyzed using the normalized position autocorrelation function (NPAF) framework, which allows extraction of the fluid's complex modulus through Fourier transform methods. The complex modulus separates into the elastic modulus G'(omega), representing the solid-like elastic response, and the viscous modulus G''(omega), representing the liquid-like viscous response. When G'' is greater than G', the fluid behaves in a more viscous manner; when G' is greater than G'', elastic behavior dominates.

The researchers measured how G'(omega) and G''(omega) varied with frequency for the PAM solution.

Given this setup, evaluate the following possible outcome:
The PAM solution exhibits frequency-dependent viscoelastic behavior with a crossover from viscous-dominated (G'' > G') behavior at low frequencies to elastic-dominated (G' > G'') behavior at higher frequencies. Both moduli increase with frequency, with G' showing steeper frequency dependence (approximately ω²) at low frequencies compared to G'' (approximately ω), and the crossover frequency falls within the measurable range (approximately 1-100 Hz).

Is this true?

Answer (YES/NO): NO